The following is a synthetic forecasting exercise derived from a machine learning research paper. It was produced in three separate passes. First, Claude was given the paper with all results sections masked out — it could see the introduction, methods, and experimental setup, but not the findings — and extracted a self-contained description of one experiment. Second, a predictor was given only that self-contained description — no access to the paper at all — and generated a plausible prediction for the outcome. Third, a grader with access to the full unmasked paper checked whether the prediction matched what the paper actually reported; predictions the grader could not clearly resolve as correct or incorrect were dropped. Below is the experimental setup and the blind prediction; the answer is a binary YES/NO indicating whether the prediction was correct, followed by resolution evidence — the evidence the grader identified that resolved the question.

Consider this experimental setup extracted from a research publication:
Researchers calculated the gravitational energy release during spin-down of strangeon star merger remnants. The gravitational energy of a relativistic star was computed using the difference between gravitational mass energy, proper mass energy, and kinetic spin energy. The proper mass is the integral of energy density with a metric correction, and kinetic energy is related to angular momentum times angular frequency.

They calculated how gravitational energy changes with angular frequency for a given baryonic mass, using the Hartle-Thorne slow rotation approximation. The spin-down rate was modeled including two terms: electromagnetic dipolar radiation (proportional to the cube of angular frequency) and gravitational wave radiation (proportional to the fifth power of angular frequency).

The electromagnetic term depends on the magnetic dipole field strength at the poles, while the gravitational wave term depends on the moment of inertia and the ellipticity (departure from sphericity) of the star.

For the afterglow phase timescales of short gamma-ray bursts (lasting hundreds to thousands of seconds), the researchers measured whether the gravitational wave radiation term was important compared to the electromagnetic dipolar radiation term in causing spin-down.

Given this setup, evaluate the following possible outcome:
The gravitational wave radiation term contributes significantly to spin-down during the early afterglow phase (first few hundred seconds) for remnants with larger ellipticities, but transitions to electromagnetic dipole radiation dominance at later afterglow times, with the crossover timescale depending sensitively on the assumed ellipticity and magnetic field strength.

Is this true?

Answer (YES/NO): NO